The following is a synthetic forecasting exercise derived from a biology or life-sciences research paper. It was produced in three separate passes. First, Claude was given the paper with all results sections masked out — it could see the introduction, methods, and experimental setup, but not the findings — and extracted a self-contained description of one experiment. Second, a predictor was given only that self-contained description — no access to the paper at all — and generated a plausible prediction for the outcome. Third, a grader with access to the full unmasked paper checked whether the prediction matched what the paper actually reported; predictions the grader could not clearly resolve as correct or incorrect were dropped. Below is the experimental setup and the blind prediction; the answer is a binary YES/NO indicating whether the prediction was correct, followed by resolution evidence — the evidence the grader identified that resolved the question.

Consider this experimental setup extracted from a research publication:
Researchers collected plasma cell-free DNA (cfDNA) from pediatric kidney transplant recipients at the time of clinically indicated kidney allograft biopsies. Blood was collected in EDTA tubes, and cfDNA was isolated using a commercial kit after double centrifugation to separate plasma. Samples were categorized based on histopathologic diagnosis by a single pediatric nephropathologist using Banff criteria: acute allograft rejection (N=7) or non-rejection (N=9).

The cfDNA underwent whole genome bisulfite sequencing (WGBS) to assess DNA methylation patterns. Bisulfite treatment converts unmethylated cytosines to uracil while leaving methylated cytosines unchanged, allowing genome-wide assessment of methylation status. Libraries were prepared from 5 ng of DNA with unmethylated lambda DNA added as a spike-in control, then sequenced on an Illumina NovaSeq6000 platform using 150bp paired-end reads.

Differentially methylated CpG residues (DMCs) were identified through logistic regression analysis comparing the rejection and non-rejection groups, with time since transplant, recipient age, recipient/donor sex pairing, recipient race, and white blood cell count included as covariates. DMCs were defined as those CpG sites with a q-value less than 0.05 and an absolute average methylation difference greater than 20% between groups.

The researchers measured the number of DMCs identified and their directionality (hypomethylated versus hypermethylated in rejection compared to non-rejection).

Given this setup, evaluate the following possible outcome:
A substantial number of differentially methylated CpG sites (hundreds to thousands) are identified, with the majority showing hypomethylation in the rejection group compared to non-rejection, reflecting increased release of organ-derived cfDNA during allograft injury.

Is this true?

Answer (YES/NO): YES